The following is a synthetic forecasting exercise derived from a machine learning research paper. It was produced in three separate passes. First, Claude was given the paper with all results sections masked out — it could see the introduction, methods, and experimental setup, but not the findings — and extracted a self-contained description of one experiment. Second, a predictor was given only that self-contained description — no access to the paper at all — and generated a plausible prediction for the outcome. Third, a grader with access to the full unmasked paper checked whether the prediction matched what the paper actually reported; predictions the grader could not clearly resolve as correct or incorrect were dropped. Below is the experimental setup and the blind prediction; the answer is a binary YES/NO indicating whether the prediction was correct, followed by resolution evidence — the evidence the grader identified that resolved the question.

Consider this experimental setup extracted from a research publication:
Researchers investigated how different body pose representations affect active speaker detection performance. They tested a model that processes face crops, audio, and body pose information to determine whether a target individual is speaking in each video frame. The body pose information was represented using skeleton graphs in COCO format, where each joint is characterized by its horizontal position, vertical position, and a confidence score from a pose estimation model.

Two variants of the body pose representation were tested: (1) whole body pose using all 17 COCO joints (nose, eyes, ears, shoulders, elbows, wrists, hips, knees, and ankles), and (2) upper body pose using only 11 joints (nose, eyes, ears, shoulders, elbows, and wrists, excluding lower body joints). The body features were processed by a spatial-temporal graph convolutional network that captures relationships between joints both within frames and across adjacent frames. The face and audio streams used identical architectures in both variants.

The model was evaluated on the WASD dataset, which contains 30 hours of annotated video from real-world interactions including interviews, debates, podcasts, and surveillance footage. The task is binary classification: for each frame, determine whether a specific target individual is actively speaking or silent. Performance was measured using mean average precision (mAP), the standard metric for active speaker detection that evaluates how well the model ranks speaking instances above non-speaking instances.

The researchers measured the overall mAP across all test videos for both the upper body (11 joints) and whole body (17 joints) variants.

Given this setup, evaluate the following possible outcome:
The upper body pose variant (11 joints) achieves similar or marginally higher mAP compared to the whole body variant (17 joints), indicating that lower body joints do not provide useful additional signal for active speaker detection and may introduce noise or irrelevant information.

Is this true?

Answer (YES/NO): YES